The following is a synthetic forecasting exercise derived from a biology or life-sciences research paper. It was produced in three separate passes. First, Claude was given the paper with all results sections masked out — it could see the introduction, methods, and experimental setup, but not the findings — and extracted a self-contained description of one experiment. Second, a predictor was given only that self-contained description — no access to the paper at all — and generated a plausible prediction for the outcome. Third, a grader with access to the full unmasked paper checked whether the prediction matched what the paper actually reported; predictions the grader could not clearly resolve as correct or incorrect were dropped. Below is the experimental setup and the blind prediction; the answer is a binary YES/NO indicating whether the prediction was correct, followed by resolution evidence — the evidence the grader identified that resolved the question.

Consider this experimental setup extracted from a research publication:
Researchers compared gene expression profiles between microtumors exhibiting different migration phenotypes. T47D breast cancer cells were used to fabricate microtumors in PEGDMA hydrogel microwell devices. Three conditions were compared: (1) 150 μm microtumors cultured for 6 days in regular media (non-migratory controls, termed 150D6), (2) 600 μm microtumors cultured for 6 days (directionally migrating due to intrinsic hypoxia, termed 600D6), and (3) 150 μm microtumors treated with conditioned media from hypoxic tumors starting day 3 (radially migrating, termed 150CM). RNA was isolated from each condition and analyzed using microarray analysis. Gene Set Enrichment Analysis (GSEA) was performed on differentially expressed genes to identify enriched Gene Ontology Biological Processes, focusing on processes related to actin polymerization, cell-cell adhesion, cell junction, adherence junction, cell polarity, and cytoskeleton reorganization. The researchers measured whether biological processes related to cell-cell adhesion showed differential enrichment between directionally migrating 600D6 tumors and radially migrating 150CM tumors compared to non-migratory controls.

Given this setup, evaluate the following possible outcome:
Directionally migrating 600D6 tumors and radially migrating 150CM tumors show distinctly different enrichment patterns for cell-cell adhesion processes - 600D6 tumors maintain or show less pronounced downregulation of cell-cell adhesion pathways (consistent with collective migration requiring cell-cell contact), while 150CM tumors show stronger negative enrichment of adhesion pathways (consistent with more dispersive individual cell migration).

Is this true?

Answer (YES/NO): NO